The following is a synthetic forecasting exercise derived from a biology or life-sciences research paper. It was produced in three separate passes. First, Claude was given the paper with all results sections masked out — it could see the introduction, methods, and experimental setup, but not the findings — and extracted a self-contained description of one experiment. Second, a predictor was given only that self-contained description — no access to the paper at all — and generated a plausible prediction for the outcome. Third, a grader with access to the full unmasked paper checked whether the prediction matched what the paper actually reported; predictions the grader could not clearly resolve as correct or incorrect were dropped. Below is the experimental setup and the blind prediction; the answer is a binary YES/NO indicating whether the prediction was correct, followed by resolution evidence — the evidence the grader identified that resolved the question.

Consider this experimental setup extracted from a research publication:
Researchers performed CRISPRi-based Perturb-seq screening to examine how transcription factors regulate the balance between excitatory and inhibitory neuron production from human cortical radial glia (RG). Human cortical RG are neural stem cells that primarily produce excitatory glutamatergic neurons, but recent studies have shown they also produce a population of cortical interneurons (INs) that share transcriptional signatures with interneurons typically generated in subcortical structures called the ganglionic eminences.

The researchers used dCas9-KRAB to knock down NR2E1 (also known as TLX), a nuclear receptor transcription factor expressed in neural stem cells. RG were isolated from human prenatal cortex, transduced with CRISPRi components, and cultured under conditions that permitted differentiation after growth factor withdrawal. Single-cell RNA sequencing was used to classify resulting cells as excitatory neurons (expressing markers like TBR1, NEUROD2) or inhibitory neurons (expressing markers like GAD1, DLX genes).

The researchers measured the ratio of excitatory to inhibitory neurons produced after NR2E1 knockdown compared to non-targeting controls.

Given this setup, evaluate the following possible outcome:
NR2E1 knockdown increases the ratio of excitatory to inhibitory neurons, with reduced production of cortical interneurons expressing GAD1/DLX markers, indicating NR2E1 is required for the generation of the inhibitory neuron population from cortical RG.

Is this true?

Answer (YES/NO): NO